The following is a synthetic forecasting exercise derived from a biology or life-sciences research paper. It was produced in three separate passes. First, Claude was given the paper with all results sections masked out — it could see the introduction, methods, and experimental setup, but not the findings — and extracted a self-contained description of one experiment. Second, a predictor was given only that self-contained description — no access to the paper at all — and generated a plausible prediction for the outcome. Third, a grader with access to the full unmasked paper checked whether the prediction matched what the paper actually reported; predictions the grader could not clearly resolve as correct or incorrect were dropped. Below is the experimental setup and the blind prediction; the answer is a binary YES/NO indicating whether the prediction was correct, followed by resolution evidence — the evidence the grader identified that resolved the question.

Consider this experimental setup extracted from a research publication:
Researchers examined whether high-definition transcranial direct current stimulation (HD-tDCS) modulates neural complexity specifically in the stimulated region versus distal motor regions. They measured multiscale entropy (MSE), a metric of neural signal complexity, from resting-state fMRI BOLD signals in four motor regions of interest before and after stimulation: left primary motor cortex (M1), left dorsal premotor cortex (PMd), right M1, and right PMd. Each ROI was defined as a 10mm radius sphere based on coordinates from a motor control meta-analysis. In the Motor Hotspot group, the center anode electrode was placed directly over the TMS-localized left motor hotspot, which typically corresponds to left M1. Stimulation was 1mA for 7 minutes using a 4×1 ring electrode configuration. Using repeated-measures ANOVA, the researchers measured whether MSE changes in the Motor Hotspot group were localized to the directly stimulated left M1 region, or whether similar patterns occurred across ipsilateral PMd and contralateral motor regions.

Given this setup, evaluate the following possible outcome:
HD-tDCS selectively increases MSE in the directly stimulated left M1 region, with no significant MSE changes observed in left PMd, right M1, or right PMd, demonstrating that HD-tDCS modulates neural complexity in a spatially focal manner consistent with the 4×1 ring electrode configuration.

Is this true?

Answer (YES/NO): NO